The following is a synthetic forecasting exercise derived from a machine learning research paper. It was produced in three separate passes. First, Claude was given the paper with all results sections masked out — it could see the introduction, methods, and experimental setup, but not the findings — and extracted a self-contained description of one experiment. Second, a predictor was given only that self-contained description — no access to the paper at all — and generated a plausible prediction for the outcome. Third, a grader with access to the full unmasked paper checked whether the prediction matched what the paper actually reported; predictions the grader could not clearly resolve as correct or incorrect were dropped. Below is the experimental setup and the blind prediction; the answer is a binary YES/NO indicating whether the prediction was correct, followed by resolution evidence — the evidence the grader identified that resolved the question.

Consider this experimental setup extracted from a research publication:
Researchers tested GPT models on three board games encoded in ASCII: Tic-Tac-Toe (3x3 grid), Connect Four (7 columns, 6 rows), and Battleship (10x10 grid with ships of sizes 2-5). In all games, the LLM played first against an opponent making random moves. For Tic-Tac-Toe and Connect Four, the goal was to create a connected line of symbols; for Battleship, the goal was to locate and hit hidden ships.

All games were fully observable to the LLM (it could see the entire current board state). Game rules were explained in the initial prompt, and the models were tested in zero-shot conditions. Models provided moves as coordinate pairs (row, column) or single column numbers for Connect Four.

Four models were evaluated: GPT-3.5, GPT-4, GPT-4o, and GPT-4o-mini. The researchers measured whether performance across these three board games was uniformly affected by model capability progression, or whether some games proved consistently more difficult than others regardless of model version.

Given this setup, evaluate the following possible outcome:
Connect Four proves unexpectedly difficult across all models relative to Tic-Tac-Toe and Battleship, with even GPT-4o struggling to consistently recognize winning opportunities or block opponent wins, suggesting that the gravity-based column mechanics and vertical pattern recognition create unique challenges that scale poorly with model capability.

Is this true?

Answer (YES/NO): NO